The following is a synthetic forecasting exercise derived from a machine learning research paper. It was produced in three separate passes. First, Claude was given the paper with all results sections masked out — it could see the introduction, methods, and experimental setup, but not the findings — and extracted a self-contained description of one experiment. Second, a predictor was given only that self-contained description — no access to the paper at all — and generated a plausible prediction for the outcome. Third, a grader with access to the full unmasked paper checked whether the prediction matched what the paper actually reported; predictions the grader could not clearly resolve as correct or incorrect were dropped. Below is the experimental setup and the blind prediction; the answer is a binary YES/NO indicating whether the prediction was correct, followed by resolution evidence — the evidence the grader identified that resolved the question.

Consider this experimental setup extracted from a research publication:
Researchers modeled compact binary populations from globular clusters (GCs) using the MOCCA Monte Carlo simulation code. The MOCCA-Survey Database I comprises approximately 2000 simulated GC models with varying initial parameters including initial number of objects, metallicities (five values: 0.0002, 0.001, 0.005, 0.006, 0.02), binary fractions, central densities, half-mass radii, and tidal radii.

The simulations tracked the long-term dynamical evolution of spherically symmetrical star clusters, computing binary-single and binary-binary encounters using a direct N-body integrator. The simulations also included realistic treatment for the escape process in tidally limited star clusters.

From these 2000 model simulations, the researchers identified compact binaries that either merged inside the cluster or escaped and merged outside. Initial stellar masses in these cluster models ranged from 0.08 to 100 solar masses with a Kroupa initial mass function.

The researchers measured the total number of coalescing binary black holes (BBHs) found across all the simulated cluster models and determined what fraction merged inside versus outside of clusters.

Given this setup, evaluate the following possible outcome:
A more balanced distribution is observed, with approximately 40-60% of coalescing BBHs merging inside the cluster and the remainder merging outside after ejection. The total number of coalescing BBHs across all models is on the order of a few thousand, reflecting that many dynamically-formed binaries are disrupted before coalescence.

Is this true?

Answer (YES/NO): NO